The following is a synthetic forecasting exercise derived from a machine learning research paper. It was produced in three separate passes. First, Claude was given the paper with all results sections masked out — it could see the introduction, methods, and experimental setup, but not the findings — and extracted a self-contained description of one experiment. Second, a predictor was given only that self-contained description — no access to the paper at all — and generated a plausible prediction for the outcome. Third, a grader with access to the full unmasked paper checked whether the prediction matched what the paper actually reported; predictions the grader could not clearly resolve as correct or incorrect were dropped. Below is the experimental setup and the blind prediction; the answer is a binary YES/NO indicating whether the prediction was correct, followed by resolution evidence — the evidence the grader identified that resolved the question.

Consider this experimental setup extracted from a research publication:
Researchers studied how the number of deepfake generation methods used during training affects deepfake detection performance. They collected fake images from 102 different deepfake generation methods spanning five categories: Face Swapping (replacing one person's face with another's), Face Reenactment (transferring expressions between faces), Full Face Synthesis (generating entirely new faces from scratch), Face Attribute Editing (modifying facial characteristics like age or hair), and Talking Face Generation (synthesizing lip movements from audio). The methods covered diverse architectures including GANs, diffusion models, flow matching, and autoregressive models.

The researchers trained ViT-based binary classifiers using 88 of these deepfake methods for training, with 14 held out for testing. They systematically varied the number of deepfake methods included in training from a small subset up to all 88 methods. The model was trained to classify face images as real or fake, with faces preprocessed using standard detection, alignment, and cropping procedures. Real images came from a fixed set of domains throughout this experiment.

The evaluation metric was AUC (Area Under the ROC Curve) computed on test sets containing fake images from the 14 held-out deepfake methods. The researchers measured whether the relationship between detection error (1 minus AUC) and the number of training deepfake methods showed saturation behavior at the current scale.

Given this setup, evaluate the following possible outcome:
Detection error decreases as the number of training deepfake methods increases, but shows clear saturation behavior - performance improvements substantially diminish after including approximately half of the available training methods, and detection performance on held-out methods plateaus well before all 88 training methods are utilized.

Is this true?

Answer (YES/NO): NO